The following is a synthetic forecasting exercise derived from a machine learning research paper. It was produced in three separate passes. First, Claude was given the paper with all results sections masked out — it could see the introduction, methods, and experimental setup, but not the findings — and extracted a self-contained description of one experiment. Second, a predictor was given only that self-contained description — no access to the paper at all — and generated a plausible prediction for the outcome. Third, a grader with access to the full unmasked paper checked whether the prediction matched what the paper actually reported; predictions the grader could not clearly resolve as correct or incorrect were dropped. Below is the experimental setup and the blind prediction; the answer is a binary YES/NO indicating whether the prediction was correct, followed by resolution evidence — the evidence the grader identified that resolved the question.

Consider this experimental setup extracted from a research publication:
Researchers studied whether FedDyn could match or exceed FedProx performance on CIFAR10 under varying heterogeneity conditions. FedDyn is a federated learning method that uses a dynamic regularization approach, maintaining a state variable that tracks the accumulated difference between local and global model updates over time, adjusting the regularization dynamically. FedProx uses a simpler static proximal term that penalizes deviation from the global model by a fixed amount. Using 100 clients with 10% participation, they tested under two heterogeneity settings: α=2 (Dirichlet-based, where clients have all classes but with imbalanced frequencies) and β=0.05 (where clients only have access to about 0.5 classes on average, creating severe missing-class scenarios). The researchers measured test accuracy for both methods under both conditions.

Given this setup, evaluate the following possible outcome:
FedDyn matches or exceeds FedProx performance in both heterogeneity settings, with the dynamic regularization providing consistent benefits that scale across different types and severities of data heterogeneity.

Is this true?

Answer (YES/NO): NO